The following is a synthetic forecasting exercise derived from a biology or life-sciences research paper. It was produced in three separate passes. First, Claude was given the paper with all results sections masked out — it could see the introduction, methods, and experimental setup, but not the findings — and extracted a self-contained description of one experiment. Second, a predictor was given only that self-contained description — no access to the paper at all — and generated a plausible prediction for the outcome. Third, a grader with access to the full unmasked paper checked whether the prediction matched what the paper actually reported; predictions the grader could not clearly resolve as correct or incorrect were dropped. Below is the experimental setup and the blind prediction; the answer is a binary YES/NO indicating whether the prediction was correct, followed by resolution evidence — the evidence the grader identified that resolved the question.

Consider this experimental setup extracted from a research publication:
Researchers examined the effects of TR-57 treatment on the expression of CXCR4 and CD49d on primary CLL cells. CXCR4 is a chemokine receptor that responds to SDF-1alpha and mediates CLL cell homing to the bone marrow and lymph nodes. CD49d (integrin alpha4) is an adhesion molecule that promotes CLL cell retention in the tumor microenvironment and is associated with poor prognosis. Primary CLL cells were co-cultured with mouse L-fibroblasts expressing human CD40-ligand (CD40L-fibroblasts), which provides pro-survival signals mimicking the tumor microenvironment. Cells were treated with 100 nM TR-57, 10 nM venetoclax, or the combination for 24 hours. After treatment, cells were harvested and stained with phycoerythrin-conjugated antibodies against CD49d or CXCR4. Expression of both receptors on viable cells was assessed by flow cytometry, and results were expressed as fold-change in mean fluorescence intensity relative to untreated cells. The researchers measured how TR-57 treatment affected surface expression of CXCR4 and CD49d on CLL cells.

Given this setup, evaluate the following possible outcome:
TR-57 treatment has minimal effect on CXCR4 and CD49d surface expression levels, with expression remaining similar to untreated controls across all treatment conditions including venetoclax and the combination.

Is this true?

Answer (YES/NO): NO